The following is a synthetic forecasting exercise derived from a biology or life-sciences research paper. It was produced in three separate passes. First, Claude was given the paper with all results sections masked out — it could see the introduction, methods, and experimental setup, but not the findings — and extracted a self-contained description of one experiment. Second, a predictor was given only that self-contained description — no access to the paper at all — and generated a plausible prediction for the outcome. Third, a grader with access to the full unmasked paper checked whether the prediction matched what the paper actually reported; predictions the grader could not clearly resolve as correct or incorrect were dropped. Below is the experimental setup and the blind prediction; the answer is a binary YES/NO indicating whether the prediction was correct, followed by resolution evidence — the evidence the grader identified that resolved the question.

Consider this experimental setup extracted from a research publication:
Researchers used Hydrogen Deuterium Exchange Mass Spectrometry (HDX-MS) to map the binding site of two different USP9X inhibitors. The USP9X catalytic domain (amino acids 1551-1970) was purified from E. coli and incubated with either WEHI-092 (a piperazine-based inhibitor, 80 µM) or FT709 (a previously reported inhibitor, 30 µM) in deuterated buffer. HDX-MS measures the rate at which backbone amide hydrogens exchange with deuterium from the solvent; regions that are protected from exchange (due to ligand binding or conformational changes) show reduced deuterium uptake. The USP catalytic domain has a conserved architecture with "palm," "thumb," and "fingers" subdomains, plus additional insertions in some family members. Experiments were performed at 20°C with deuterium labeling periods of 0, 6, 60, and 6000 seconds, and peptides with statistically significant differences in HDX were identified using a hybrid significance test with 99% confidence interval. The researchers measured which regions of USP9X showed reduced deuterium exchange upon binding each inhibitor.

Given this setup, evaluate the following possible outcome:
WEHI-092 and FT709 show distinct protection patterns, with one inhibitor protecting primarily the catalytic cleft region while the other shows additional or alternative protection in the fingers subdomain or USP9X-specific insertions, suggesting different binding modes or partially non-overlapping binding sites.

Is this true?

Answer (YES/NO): NO